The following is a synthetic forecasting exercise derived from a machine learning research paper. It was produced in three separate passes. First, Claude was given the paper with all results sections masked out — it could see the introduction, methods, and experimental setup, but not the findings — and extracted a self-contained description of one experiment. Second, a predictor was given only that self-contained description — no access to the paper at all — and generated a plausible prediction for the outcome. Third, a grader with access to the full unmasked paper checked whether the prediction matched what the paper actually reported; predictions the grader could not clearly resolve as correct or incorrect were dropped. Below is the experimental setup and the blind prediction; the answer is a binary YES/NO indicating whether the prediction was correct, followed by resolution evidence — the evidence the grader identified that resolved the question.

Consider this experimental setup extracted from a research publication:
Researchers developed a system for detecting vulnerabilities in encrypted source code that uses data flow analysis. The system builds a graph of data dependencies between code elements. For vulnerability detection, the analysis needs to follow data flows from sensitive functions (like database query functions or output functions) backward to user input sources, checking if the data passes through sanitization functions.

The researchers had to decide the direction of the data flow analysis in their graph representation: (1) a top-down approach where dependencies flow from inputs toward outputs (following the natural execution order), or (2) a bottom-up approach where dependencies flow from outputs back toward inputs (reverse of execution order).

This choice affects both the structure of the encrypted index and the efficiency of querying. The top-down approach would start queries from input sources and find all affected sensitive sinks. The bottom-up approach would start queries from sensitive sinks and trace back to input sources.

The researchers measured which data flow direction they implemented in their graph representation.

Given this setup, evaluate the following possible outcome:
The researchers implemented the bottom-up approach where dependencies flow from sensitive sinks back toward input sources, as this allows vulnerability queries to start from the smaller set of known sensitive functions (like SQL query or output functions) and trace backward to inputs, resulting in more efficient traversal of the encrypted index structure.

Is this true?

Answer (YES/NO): YES